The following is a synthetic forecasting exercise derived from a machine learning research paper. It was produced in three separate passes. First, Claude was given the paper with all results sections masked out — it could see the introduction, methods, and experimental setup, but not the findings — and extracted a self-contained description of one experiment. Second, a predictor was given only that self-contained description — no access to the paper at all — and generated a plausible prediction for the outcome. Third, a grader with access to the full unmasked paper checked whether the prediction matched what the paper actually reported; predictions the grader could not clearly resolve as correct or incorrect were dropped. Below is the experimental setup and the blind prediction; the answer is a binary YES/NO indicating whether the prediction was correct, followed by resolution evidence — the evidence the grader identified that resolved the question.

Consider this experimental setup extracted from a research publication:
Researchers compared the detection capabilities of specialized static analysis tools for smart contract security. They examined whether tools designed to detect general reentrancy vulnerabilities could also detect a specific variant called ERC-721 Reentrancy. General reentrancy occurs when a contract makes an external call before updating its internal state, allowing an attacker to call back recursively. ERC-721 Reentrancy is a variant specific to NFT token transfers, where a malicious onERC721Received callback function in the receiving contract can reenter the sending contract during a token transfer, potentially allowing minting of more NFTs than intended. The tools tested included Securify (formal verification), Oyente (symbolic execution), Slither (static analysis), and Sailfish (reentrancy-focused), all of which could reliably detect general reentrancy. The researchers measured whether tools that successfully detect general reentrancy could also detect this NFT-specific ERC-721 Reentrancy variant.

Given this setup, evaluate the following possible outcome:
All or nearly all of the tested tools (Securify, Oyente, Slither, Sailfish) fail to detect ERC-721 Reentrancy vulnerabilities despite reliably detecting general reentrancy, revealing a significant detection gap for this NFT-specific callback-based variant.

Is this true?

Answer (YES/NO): YES